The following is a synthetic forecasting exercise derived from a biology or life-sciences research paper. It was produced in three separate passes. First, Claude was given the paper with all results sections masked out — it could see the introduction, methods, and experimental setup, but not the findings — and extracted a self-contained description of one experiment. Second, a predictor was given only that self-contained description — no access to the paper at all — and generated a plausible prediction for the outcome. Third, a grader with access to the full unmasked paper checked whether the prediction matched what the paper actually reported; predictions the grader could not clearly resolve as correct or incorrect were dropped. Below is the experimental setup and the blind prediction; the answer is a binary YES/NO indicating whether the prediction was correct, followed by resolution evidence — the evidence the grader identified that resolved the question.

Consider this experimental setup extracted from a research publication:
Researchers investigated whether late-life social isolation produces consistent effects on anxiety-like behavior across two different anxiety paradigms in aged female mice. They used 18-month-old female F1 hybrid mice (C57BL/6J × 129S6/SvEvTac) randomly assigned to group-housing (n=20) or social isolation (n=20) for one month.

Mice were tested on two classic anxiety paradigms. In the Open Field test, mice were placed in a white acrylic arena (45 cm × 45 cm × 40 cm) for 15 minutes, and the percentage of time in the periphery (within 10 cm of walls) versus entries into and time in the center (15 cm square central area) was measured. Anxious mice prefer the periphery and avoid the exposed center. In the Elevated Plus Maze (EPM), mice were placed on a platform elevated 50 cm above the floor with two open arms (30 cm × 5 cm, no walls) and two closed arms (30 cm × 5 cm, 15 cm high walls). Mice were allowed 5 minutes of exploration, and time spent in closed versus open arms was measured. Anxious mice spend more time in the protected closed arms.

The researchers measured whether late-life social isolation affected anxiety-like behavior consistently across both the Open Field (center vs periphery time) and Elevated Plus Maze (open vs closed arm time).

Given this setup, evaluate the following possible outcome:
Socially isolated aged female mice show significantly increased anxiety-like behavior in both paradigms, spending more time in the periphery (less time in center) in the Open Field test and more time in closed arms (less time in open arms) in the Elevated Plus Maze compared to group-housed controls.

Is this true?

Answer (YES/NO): NO